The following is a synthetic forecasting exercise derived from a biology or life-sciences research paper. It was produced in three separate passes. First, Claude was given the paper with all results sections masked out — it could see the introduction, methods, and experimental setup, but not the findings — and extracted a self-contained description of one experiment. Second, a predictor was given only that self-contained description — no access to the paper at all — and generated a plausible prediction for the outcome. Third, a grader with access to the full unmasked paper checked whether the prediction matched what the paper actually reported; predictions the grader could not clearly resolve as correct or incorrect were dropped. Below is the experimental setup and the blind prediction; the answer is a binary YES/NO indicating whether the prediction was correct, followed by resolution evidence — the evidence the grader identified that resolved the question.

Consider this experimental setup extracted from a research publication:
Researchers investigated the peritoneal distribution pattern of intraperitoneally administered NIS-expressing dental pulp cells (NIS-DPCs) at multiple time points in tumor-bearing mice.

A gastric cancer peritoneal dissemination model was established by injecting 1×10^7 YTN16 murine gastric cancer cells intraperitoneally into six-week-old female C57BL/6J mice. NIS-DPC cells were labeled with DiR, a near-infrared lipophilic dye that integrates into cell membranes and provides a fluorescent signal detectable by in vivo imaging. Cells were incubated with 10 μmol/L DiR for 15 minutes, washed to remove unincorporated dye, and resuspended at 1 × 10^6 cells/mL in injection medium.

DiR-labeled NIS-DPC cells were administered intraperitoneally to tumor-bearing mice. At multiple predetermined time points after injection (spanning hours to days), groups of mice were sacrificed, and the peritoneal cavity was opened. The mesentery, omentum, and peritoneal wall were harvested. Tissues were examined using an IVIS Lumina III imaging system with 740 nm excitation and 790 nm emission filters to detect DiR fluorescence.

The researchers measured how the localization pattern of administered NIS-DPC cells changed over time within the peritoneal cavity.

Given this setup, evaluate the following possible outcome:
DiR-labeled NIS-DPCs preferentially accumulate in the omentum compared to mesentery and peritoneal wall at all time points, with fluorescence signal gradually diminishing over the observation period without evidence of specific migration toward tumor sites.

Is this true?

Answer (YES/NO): NO